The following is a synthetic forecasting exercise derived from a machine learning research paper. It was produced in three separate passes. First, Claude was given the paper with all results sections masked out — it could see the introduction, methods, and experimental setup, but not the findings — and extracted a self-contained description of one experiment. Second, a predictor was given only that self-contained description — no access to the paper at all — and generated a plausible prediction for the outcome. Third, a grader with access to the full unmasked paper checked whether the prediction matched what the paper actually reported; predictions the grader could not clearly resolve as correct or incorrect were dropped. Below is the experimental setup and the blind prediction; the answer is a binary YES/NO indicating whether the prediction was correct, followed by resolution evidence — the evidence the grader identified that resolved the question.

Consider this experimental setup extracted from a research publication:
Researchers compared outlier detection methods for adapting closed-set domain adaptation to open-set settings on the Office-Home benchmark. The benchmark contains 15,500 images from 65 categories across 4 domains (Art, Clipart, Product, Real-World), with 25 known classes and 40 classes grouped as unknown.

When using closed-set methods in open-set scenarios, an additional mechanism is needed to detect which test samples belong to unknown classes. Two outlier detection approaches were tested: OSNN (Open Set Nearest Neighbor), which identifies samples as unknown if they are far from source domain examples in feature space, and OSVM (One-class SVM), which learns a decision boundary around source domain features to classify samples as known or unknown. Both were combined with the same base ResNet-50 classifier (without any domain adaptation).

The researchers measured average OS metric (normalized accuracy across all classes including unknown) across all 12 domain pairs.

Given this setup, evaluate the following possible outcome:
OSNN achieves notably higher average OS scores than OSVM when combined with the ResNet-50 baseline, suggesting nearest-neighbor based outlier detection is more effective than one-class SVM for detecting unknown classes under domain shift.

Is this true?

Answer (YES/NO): NO